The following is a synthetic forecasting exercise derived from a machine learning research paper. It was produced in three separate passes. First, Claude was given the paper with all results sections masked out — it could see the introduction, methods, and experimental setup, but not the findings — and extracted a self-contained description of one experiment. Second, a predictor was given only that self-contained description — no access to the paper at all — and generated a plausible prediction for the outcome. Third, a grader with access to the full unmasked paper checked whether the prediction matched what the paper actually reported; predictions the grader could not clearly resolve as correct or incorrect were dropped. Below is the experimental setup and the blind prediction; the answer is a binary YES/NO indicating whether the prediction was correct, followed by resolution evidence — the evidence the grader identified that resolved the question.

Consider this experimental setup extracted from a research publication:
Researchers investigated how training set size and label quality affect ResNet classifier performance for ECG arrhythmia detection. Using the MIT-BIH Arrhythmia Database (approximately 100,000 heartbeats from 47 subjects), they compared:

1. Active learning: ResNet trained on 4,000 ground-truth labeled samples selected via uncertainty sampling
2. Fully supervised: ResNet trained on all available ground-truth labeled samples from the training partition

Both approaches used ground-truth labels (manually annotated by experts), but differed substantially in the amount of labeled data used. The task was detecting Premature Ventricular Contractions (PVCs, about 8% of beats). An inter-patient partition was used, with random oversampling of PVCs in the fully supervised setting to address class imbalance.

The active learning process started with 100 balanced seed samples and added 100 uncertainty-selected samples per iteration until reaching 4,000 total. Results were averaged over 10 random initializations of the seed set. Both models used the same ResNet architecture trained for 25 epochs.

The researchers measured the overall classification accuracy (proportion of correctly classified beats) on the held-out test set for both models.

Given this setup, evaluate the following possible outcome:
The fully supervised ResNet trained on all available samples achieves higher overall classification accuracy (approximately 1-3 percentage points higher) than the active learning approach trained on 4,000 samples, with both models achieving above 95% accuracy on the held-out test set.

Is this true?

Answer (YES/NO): NO